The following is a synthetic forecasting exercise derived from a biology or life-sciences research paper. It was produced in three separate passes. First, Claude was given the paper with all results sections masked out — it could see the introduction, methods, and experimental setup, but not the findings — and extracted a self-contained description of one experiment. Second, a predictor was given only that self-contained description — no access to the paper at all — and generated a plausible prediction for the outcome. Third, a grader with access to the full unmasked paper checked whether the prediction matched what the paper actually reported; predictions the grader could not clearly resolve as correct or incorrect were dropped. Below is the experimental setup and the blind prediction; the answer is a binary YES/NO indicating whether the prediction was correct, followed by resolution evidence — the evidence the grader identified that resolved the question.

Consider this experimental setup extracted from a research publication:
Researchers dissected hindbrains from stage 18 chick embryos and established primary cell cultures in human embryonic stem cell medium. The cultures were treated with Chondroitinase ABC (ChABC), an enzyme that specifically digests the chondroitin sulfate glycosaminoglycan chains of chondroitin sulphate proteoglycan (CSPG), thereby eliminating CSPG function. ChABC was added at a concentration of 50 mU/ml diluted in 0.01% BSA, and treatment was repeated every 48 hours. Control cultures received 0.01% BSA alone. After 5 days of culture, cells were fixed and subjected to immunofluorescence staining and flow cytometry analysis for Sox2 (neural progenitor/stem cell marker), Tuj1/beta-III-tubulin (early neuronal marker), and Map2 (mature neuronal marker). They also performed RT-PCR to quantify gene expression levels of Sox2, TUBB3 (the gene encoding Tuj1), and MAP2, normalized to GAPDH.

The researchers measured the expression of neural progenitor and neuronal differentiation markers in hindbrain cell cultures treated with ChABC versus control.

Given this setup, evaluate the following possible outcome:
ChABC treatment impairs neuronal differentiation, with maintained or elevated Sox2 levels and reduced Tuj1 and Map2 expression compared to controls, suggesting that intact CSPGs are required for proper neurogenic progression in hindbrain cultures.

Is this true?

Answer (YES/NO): NO